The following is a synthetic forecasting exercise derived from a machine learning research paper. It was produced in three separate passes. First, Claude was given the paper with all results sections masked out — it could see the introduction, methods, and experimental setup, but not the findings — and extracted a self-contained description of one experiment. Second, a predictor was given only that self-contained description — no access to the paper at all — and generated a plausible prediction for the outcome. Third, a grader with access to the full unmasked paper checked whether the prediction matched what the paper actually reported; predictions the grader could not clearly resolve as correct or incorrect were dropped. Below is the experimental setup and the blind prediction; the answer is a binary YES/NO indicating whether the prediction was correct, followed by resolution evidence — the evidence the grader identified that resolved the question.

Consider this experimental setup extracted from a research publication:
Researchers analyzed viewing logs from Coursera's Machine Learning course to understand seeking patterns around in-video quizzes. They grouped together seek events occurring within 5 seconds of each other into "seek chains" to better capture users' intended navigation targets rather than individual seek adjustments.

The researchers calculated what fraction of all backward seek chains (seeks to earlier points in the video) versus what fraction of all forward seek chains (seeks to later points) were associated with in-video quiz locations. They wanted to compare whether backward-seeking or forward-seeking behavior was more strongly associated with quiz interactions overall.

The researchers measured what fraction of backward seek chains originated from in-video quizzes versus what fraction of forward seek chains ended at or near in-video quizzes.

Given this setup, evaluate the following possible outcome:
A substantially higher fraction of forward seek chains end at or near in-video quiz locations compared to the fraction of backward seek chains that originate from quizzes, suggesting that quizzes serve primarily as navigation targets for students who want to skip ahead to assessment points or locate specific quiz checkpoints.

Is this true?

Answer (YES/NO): NO